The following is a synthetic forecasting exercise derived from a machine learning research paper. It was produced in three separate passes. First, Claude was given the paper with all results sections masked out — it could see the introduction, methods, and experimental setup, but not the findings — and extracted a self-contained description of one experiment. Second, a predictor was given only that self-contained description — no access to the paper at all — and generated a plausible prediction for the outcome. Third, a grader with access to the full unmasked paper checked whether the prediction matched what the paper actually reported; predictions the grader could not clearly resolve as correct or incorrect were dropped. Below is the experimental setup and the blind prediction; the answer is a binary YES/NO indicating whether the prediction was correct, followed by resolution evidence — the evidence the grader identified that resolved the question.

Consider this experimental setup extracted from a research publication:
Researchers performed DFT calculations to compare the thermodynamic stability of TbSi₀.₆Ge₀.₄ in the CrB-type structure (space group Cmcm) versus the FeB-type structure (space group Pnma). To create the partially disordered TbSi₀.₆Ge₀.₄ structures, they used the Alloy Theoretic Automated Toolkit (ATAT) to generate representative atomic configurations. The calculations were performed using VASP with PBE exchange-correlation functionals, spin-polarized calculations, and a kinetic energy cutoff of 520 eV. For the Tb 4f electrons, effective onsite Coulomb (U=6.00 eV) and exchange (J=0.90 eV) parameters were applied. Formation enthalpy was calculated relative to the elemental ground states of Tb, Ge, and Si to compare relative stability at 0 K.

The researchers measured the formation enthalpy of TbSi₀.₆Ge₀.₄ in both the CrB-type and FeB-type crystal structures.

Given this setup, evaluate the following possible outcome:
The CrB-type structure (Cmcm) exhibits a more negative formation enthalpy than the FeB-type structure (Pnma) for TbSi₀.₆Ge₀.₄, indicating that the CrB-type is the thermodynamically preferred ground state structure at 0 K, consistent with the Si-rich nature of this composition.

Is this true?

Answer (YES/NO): YES